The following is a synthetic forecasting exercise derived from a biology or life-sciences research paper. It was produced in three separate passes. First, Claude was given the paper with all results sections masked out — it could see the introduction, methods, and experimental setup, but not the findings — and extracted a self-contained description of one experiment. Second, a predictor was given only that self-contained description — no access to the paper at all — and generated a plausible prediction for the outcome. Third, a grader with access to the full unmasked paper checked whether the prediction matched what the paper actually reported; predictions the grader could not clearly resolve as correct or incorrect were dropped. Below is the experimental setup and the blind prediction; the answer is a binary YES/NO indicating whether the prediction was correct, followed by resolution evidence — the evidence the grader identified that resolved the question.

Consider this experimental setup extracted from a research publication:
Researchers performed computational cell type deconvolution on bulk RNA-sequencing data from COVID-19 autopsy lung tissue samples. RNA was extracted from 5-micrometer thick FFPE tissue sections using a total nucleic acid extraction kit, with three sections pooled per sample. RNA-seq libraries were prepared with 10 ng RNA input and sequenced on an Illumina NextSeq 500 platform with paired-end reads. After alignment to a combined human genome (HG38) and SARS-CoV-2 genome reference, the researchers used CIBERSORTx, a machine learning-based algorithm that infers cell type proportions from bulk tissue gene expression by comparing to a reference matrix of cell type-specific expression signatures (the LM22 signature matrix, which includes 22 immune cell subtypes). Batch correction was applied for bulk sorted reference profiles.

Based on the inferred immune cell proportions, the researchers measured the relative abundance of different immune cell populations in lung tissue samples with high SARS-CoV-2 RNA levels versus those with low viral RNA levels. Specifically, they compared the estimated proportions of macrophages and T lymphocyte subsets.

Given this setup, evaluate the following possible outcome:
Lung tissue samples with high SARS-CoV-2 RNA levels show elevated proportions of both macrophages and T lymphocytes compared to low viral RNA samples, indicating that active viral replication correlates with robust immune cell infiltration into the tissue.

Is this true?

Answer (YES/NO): NO